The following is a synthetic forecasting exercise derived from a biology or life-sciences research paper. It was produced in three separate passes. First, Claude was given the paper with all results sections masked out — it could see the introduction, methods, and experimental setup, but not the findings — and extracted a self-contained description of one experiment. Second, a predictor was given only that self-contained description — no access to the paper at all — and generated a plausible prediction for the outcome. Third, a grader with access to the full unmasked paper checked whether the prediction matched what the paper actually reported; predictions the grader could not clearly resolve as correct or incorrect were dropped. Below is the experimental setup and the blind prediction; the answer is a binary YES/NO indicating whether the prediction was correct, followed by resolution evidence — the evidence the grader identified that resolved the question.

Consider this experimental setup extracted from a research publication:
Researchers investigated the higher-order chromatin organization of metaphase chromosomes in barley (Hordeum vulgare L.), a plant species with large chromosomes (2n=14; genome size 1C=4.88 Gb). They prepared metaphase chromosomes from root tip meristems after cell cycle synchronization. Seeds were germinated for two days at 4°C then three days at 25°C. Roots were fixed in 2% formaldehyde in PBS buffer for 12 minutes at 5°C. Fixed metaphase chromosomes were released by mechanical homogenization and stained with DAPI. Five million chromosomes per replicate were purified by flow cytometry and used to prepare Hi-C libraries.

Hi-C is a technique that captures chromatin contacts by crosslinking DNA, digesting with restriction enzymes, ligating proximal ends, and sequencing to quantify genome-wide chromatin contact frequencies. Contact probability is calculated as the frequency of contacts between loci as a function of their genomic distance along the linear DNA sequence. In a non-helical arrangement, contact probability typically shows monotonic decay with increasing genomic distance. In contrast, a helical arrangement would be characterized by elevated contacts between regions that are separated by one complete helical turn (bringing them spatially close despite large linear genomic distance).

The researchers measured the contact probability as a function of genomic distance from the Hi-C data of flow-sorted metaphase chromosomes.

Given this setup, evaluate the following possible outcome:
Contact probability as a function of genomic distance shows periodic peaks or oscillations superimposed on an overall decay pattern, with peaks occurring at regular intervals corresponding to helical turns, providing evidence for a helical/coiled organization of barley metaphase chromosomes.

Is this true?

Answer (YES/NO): NO